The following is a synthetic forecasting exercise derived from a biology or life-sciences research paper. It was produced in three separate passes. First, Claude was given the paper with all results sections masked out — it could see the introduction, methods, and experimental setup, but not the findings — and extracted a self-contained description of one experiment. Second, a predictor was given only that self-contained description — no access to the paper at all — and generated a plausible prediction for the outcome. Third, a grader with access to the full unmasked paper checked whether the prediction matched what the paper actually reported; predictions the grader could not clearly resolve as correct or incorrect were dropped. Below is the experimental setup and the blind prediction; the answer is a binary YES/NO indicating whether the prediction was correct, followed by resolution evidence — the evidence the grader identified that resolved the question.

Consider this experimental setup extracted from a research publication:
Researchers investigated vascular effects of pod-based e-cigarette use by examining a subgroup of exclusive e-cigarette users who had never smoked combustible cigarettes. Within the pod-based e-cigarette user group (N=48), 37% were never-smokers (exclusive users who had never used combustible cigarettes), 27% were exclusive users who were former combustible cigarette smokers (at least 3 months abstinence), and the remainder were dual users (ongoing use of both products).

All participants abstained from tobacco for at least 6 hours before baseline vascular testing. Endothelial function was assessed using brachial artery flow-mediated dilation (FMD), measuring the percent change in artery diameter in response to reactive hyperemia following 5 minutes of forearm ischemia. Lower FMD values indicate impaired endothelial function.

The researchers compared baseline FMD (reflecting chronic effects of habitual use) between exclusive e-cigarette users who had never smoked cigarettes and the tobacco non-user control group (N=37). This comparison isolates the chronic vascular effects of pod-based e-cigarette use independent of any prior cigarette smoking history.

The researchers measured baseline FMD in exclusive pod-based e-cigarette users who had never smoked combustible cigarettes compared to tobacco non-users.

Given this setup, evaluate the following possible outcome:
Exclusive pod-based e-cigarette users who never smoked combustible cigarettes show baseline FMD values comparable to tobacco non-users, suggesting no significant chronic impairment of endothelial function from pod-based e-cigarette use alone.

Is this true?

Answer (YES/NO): YES